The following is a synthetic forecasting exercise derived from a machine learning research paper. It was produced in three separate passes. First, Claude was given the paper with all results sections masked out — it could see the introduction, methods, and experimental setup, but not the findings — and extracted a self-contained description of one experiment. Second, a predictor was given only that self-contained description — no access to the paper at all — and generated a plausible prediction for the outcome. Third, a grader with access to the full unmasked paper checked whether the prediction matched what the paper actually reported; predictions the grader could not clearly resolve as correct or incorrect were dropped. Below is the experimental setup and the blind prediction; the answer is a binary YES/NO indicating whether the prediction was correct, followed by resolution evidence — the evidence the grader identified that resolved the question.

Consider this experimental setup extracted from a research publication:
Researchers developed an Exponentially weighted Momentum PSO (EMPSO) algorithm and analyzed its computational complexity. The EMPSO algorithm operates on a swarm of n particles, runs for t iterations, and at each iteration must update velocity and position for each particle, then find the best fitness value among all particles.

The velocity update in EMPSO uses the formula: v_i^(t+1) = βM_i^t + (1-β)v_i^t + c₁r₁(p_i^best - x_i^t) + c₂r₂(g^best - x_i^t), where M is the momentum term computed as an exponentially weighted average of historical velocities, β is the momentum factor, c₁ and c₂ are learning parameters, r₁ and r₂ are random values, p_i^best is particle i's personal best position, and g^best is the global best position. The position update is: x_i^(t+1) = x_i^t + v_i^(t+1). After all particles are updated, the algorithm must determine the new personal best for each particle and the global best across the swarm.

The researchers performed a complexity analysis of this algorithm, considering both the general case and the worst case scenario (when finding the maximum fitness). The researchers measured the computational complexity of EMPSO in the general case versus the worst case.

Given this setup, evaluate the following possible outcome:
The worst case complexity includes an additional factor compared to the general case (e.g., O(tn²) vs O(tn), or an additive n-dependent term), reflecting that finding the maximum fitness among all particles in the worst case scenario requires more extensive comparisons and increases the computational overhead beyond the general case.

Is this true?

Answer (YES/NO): NO